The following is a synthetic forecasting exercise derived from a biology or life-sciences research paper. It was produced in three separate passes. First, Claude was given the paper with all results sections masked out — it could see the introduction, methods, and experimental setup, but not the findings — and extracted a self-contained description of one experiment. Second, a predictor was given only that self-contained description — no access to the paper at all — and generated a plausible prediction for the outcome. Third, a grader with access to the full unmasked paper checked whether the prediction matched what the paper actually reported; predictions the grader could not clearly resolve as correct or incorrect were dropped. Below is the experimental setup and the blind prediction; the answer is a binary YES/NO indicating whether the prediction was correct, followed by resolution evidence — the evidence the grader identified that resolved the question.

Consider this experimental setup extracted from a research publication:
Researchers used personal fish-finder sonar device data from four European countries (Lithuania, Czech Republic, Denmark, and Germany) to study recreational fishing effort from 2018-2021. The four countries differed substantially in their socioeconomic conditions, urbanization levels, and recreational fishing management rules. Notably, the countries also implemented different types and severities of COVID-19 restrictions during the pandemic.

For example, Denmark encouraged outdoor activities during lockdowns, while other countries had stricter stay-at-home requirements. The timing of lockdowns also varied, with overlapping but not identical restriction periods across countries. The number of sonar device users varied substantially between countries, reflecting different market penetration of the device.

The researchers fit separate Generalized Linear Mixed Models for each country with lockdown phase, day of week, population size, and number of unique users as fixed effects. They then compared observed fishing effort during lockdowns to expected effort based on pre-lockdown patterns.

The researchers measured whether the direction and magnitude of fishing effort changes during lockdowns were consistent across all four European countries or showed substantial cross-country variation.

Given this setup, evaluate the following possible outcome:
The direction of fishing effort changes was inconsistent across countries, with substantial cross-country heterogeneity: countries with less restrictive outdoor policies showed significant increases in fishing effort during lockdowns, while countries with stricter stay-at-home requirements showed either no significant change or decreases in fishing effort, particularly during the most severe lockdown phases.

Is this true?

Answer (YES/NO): NO